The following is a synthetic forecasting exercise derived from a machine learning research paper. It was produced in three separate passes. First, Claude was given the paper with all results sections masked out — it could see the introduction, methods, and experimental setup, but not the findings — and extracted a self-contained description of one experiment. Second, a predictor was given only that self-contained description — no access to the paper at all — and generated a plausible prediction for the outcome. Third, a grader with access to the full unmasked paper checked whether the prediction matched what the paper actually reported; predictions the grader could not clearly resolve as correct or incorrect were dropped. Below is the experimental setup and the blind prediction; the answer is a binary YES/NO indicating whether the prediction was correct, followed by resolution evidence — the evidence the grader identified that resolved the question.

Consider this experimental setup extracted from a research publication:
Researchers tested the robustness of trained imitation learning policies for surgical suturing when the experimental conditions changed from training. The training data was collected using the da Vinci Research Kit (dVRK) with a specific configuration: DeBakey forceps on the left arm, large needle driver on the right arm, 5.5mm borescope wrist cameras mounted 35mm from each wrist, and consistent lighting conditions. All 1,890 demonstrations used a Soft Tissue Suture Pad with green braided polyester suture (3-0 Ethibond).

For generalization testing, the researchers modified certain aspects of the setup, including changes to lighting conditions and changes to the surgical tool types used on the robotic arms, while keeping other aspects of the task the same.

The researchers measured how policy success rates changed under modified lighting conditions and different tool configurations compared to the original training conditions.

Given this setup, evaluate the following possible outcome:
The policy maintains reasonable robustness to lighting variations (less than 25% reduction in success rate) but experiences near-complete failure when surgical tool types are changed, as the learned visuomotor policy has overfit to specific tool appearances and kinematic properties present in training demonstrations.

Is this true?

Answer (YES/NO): NO